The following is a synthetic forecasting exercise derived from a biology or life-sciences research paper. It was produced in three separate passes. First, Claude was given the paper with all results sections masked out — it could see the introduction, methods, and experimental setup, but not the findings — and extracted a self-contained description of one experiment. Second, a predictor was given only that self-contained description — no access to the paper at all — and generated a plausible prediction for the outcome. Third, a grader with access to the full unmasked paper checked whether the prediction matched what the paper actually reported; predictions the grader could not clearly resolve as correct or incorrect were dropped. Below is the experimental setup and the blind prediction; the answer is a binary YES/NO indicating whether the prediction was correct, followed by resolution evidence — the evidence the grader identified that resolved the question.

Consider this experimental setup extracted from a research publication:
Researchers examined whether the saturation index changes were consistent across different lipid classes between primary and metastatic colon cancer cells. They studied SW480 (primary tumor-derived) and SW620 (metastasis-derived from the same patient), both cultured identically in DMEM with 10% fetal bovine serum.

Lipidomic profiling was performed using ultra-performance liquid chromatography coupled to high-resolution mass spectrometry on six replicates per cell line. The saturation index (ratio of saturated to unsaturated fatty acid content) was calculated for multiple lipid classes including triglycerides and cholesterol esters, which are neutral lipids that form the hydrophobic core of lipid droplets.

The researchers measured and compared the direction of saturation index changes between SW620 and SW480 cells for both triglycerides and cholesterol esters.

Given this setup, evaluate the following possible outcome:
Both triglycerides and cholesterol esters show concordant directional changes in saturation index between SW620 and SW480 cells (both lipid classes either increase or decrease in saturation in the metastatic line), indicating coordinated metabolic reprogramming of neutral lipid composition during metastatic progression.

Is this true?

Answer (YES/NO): YES